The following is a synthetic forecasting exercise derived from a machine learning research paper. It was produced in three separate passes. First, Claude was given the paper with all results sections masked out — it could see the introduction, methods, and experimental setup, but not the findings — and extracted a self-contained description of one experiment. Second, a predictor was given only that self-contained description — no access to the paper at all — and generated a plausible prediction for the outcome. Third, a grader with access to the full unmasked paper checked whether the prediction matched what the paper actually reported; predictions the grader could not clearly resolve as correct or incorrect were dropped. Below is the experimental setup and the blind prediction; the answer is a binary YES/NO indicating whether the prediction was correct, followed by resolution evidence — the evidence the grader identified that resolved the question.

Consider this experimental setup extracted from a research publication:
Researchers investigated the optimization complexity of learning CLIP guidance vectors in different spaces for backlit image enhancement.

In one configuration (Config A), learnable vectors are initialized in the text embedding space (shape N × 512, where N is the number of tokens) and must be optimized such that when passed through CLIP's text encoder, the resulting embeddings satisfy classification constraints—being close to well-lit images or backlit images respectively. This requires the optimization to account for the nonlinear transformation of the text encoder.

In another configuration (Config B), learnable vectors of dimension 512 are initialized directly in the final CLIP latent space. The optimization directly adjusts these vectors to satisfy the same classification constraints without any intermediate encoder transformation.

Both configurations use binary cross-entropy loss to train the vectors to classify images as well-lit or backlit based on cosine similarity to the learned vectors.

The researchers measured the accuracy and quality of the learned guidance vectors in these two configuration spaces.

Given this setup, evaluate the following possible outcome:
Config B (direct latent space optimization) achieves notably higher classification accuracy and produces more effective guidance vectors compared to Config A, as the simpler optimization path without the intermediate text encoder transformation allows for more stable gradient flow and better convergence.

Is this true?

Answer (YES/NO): NO